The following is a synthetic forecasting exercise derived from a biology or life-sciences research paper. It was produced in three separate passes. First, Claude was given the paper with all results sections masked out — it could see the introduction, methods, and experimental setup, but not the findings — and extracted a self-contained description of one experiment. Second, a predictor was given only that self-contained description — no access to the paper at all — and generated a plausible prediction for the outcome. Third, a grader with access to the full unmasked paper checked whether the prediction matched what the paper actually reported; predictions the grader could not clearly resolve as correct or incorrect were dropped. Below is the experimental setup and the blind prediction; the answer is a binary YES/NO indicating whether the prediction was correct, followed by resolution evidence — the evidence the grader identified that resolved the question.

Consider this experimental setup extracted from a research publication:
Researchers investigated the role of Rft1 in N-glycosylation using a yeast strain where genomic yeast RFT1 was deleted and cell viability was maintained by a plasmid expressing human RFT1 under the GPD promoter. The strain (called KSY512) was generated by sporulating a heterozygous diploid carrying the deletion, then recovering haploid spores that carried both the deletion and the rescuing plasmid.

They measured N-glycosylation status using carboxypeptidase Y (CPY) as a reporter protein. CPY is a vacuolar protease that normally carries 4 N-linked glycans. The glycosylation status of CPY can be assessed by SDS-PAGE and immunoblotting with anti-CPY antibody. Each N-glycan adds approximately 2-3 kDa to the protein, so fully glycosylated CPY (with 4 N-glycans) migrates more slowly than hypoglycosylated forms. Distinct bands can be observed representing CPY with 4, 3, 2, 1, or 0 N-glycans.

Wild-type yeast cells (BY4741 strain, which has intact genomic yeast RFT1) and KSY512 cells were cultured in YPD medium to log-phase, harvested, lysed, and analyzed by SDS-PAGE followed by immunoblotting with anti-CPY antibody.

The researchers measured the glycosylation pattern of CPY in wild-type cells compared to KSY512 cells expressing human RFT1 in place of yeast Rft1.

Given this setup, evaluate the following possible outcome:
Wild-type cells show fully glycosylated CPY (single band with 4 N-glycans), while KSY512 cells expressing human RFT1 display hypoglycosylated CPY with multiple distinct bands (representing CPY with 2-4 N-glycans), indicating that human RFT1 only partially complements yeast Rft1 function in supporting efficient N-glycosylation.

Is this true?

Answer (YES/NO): NO